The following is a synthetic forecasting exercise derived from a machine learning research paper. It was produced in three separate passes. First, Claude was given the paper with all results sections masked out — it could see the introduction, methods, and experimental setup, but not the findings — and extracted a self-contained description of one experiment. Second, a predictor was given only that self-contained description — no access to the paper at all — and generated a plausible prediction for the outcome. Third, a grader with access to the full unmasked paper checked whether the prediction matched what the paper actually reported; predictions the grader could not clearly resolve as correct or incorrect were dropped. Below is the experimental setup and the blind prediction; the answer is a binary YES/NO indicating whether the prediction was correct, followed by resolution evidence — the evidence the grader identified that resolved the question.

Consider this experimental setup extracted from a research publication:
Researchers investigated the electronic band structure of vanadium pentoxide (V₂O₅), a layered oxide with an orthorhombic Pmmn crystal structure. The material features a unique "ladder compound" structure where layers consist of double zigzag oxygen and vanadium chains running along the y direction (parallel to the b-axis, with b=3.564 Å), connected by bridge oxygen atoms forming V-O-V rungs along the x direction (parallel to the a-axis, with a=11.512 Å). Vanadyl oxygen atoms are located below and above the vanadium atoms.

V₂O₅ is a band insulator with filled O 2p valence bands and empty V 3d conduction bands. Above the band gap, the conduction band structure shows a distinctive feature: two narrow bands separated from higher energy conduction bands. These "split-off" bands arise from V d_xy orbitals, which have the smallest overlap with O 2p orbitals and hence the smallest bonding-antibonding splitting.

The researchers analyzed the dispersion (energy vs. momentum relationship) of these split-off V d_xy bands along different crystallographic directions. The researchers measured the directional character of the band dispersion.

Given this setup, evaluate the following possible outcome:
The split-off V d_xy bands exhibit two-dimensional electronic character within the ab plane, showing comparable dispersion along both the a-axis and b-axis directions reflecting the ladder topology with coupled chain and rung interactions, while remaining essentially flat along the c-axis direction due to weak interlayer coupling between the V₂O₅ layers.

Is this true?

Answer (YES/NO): NO